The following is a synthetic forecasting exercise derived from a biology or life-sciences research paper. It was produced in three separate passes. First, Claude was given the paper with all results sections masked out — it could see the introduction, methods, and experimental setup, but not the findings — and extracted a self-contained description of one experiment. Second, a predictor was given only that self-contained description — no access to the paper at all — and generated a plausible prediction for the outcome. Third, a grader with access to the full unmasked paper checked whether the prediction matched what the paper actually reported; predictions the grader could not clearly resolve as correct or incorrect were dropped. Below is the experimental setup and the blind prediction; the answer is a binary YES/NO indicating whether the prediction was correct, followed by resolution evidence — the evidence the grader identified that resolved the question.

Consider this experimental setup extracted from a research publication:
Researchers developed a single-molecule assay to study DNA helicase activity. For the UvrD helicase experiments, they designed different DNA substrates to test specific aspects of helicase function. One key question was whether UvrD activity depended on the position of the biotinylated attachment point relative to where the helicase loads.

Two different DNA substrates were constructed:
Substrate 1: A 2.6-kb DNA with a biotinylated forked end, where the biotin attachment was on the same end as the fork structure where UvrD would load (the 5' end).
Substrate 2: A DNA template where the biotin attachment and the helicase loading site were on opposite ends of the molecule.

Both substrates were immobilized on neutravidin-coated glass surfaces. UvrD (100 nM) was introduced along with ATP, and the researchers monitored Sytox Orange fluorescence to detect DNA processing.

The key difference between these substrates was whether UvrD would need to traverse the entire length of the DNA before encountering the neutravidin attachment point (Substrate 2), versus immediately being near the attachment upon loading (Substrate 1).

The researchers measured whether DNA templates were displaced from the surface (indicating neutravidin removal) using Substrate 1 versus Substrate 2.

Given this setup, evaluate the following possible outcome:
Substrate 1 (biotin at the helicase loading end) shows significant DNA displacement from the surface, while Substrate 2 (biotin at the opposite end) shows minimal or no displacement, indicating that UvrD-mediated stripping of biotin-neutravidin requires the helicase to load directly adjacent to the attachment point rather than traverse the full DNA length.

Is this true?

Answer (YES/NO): YES